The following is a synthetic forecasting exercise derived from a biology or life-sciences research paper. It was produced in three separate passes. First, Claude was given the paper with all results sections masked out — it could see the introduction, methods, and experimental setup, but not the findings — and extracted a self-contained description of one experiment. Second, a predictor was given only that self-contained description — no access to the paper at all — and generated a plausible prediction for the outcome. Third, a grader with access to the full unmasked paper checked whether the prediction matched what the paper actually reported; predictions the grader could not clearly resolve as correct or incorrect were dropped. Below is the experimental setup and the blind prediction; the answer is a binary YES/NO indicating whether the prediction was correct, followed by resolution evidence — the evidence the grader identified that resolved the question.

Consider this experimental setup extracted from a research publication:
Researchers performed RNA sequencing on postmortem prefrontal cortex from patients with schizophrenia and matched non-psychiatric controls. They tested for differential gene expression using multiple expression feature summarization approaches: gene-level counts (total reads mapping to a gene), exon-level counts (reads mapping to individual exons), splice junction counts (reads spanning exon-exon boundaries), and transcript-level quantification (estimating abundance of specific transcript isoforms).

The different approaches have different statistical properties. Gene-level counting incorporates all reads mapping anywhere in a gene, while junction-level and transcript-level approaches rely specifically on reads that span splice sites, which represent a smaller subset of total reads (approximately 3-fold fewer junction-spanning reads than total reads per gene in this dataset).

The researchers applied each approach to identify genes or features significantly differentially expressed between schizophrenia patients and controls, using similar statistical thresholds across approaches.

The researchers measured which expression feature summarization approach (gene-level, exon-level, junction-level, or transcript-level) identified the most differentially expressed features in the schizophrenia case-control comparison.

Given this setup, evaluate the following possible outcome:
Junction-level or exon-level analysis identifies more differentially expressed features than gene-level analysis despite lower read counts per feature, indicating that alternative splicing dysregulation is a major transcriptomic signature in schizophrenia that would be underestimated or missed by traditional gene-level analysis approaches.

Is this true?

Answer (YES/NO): NO